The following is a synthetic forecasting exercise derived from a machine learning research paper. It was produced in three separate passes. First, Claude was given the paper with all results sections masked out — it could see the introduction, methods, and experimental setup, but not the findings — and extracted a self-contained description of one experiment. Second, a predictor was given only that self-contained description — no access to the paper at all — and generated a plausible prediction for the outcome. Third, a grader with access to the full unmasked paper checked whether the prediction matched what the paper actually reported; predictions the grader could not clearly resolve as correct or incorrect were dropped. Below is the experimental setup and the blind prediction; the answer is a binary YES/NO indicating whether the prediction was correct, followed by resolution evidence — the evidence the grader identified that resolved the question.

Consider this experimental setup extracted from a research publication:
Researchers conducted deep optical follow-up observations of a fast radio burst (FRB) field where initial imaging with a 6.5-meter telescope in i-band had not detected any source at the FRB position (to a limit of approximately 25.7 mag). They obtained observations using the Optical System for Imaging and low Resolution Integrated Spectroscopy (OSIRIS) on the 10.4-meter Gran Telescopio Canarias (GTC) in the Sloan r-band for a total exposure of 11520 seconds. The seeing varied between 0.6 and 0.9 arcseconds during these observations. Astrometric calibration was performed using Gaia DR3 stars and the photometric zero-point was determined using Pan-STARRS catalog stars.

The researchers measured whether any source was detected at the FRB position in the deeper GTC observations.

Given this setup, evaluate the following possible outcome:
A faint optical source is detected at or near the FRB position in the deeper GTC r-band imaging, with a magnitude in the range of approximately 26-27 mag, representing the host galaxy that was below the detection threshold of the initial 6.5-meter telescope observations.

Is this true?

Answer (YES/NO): NO